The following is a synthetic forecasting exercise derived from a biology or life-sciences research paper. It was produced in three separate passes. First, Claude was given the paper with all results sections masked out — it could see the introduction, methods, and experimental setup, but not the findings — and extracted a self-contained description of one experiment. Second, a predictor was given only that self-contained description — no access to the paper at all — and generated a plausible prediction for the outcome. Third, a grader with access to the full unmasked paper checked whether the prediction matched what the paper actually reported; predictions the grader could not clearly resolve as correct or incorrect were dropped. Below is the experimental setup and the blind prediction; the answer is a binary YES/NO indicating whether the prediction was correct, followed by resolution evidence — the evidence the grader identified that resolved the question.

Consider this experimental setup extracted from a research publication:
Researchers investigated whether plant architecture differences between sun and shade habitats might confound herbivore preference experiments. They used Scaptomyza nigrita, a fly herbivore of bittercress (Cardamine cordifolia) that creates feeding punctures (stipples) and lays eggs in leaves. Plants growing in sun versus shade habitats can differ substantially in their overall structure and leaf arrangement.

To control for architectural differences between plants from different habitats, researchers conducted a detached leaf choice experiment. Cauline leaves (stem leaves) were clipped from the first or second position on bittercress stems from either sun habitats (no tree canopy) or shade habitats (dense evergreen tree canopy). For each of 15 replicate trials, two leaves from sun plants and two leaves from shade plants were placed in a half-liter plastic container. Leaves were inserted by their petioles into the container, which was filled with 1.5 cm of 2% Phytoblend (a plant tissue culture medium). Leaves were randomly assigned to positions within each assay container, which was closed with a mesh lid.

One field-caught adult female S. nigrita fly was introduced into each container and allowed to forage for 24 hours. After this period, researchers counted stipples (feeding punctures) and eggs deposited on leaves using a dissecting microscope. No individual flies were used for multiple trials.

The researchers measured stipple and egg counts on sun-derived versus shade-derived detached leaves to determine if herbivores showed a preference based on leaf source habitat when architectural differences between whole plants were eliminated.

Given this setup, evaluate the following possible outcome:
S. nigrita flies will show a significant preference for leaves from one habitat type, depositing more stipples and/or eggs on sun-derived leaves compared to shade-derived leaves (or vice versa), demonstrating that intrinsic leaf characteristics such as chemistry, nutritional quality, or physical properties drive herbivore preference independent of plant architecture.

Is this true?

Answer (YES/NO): YES